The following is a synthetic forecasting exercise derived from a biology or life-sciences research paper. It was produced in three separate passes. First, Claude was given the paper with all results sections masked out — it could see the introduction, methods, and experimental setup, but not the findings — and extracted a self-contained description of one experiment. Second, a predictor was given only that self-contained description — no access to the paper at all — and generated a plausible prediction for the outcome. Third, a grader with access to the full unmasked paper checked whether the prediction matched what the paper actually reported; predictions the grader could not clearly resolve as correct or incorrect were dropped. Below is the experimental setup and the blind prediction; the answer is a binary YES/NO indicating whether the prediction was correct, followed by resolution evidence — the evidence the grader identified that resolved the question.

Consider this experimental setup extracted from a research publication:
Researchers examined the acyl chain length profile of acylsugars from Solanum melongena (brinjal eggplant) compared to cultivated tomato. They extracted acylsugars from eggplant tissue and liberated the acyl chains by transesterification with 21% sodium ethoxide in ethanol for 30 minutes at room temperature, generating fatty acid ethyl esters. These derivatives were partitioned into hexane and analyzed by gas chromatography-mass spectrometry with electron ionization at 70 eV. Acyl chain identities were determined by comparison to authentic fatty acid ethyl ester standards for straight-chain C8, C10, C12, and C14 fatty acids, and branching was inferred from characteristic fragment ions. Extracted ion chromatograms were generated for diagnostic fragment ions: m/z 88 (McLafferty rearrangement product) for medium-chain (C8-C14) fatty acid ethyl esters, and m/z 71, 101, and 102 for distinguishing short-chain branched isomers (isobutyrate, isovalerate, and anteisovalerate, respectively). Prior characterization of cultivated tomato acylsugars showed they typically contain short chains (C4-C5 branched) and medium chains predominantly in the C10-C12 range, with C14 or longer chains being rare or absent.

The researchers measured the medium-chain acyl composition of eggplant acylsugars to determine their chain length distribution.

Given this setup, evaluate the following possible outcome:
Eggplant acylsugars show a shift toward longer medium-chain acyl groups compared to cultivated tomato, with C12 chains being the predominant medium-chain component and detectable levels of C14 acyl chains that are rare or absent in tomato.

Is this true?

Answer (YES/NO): NO